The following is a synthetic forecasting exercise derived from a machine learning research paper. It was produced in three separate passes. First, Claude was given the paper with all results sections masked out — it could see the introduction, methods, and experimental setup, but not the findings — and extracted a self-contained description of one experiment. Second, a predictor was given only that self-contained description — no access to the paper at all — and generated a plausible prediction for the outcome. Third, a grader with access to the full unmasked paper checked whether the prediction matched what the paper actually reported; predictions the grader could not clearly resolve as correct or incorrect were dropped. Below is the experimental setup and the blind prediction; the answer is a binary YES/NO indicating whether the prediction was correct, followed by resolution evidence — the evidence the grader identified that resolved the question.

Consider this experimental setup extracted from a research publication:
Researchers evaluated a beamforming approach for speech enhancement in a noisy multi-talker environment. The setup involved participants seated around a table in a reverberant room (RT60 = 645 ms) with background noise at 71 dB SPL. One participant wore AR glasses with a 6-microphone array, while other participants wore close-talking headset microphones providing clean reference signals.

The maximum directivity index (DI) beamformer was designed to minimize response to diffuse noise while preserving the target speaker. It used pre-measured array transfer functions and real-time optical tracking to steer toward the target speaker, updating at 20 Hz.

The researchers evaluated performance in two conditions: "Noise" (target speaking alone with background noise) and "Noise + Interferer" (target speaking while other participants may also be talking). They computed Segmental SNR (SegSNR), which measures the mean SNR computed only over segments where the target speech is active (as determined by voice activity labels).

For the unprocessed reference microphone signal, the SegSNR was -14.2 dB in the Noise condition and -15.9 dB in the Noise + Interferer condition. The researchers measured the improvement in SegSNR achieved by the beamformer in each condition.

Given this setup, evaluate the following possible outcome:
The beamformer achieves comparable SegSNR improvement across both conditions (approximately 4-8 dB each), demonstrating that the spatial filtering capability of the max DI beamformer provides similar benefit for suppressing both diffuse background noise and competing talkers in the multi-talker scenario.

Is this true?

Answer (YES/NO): NO